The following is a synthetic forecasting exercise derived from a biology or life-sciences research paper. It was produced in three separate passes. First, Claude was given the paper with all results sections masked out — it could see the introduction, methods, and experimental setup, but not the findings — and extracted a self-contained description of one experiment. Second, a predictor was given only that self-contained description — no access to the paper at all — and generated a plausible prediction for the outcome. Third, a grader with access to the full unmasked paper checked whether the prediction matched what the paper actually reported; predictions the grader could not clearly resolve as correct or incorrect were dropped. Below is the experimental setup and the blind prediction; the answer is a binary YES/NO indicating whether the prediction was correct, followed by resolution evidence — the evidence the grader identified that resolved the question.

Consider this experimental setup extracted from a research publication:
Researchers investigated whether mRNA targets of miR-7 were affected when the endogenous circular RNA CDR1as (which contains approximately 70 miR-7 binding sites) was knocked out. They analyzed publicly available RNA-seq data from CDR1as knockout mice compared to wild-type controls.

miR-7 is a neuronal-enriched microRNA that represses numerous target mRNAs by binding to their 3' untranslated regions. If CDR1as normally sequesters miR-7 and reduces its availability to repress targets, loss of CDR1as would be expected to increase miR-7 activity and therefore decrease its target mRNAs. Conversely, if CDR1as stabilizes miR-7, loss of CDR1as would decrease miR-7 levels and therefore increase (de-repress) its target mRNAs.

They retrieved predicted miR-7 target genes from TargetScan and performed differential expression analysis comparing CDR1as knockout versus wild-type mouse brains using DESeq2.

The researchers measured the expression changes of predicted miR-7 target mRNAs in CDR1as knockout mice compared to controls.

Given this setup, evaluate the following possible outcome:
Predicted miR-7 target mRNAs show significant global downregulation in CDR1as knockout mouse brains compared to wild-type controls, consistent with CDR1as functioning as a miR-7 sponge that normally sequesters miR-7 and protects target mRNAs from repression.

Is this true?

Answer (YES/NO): NO